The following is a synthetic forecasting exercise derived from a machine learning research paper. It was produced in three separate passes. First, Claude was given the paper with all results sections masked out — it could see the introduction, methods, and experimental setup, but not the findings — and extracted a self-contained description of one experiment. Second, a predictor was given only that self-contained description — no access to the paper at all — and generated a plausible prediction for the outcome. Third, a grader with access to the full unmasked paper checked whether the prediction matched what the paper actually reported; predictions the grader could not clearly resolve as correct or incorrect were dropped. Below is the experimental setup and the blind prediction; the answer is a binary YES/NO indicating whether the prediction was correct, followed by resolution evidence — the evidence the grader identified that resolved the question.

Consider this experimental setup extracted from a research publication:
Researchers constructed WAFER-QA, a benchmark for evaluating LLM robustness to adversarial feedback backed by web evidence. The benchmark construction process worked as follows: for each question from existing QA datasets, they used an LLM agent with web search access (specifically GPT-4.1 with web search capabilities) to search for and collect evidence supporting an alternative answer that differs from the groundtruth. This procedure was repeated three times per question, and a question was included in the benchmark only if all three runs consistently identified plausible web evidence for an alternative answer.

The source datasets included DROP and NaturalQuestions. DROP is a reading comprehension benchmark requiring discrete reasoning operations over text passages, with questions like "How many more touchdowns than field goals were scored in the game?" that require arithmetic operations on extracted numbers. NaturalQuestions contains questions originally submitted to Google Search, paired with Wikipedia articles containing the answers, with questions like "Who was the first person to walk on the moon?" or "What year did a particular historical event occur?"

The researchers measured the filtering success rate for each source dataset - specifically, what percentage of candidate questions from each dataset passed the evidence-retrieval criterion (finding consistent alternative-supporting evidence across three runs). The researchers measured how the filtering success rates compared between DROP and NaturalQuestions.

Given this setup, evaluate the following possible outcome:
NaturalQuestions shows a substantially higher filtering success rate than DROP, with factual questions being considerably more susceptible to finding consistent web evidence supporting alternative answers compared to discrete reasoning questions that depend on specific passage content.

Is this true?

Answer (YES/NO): YES